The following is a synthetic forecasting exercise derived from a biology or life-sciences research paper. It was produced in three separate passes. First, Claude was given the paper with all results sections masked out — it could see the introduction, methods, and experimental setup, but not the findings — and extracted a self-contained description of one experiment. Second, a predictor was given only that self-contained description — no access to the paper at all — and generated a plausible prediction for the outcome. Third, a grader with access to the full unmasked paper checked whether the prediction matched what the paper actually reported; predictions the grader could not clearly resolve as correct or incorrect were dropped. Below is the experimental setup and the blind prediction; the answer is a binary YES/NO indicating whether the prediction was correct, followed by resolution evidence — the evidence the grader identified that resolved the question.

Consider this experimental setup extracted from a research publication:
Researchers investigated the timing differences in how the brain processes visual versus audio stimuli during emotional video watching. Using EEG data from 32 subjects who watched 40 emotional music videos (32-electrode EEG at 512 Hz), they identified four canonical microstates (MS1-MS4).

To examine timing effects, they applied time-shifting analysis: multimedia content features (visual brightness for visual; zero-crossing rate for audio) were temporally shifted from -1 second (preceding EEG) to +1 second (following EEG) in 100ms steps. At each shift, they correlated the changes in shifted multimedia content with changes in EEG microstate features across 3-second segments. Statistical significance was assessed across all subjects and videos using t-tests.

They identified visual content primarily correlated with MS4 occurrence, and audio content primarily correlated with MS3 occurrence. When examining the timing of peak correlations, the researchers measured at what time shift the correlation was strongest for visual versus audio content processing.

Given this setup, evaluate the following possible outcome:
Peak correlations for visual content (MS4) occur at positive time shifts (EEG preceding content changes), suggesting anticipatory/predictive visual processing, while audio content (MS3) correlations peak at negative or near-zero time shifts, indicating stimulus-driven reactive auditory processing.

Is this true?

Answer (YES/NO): NO